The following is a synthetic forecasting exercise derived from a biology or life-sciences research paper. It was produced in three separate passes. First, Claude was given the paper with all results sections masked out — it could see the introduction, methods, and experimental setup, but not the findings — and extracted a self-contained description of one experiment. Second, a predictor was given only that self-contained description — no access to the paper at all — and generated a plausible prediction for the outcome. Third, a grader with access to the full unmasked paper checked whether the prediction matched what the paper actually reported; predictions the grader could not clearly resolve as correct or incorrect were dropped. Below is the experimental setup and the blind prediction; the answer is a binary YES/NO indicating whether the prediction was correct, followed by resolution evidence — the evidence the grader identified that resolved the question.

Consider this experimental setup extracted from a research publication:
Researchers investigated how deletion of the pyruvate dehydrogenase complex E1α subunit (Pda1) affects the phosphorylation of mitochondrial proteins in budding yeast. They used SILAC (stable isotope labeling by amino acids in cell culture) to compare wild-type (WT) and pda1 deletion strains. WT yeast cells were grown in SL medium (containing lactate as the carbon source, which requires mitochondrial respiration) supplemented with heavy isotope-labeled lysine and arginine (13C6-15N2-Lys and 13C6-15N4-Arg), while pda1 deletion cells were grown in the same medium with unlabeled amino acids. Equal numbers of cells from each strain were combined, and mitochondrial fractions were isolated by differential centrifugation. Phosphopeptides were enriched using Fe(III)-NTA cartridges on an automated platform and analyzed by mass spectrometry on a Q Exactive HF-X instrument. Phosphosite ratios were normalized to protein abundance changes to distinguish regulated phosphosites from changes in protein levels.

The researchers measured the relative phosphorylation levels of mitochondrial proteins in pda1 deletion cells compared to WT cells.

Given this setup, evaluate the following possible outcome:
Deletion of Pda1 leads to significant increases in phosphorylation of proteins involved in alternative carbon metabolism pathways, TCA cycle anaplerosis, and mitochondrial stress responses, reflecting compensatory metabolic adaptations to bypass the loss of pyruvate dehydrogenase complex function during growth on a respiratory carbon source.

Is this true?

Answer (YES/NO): NO